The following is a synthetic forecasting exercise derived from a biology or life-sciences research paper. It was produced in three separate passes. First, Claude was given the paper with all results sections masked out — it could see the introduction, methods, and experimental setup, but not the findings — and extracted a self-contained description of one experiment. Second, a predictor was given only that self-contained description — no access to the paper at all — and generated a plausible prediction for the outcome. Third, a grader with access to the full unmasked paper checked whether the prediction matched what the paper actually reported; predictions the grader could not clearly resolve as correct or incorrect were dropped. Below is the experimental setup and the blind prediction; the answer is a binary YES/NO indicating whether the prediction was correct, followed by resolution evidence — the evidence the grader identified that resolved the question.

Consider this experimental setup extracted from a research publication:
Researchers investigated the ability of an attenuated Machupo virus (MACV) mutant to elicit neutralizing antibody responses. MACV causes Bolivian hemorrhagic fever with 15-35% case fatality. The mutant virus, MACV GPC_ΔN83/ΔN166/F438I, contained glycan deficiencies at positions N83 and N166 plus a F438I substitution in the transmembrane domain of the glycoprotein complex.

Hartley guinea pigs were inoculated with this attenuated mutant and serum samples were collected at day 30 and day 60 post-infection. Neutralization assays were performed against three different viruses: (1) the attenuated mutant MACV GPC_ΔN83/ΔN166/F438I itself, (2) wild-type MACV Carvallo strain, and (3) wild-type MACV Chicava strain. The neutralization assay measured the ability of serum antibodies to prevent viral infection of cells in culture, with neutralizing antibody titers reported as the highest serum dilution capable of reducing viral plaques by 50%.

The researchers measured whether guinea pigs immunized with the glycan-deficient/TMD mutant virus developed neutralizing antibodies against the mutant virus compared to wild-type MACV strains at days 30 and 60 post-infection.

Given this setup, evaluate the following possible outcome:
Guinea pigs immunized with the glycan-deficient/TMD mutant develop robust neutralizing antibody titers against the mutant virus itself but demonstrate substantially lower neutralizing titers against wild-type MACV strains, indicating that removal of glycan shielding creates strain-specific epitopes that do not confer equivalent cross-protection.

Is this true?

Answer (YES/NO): YES